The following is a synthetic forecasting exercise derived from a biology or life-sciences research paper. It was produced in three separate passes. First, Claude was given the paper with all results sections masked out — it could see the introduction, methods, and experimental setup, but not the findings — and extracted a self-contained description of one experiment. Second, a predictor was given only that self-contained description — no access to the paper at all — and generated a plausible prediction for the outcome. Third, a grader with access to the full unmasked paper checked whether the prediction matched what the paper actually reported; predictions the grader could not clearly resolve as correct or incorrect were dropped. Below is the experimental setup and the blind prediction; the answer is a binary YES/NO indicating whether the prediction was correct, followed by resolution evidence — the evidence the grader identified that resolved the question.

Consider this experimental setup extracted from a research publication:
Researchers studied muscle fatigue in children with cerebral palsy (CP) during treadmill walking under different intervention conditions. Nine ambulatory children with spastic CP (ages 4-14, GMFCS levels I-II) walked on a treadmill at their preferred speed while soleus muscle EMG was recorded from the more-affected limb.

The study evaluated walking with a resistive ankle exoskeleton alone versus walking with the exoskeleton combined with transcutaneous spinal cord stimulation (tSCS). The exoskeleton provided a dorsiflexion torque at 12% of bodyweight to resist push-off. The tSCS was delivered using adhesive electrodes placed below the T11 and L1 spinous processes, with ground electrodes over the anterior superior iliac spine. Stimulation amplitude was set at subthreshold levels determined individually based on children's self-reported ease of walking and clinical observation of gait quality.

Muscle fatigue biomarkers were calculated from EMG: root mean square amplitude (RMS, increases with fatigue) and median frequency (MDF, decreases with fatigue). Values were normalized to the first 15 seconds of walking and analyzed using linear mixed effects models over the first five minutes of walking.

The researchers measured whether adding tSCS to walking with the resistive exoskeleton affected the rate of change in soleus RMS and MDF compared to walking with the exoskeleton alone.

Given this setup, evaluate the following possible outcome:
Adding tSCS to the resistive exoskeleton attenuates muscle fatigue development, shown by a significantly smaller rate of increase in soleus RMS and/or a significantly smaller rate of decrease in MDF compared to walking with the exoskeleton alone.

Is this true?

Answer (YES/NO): YES